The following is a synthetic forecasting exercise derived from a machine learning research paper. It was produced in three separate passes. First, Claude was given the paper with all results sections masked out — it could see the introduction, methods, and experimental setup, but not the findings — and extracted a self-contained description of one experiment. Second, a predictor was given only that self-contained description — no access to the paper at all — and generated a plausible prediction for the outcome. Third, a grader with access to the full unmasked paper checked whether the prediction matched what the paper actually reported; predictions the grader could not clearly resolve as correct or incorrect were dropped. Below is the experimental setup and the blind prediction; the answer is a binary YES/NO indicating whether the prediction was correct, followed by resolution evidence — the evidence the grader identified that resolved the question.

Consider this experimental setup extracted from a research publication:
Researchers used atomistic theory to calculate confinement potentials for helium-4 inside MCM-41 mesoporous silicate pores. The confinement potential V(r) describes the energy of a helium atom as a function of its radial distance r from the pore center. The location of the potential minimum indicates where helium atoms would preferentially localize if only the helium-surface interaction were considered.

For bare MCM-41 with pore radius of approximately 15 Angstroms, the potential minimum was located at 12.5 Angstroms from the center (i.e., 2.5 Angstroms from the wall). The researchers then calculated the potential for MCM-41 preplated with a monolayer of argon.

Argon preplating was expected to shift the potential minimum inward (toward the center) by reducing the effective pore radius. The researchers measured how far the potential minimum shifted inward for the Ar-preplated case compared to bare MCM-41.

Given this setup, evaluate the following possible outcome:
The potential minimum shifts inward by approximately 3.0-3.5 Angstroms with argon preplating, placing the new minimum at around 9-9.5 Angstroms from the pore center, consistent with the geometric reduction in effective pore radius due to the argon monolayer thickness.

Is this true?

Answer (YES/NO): NO